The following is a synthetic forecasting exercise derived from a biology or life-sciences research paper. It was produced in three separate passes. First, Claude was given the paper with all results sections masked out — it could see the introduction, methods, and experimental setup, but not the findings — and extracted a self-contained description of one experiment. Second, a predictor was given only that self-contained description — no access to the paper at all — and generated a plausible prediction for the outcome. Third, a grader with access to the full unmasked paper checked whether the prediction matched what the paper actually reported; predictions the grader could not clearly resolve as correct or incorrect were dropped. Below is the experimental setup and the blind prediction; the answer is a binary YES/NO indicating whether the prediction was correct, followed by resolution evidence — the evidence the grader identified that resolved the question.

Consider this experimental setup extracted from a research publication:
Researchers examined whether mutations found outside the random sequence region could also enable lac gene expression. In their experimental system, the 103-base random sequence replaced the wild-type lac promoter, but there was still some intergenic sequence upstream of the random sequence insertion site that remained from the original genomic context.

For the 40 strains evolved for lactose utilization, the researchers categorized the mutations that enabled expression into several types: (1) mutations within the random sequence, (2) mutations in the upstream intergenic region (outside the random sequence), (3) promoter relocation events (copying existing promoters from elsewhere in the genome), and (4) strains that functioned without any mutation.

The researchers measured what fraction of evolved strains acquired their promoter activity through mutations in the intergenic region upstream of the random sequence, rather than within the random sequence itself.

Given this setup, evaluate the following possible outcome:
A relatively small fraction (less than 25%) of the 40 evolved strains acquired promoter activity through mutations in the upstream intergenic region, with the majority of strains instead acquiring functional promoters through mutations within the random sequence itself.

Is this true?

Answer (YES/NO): YES